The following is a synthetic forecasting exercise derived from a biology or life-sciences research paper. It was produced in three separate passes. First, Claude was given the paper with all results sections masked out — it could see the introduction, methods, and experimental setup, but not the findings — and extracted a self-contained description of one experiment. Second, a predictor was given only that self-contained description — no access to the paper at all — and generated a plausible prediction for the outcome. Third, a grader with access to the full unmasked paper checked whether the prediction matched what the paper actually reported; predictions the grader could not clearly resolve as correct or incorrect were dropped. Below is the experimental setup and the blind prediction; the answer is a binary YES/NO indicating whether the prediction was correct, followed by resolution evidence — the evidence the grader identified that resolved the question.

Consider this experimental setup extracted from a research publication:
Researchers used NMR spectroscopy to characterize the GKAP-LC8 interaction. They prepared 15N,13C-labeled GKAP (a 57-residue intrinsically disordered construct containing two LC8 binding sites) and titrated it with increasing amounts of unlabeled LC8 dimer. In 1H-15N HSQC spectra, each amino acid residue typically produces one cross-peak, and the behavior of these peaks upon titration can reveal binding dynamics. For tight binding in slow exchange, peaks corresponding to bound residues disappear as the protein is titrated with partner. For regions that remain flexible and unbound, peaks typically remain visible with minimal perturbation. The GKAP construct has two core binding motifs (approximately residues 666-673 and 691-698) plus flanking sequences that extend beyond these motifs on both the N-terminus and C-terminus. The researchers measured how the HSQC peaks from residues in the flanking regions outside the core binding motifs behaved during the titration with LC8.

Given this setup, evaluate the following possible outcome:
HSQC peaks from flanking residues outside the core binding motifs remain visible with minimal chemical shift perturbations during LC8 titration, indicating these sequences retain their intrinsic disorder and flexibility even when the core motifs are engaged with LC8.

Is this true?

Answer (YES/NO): NO